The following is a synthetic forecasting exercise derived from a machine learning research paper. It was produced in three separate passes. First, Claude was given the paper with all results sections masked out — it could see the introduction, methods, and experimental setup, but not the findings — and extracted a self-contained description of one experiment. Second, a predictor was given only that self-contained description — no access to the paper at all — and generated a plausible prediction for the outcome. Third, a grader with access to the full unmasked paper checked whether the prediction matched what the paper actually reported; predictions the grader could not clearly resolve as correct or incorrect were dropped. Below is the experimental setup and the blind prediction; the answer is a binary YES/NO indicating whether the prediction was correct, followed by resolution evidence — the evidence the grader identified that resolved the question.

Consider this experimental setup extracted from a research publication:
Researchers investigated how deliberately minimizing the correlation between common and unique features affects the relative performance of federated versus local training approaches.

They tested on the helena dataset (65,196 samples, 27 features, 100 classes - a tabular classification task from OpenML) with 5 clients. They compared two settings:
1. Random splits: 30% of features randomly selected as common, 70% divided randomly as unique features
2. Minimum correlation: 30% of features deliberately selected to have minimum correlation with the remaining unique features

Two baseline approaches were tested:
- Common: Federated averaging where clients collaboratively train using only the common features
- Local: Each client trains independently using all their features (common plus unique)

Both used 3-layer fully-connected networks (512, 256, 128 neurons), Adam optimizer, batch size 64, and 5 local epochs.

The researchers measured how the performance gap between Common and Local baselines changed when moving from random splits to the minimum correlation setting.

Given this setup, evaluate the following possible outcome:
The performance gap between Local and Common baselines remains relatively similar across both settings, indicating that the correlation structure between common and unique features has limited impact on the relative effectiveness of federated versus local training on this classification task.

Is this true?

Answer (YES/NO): NO